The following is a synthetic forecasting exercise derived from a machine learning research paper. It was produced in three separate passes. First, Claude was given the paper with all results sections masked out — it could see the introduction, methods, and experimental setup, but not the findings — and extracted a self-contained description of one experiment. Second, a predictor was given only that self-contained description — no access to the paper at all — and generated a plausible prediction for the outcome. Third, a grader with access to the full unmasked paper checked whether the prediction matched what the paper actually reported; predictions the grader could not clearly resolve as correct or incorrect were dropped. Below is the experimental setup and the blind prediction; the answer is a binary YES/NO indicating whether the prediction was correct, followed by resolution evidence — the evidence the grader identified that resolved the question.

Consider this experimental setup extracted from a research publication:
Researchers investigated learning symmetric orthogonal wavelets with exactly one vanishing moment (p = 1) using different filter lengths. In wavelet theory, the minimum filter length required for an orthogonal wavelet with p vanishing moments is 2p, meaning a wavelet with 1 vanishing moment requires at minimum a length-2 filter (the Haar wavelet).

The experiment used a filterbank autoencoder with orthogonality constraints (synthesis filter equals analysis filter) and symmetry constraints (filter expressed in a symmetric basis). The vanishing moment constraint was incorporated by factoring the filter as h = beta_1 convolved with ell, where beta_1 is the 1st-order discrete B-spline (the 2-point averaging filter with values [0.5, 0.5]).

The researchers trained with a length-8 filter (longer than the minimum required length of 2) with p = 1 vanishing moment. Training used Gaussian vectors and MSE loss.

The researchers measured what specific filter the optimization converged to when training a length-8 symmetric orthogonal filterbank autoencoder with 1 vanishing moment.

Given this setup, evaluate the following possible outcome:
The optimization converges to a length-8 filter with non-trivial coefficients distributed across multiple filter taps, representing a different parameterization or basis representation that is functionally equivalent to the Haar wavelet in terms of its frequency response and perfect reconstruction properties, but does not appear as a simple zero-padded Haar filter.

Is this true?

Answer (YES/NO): NO